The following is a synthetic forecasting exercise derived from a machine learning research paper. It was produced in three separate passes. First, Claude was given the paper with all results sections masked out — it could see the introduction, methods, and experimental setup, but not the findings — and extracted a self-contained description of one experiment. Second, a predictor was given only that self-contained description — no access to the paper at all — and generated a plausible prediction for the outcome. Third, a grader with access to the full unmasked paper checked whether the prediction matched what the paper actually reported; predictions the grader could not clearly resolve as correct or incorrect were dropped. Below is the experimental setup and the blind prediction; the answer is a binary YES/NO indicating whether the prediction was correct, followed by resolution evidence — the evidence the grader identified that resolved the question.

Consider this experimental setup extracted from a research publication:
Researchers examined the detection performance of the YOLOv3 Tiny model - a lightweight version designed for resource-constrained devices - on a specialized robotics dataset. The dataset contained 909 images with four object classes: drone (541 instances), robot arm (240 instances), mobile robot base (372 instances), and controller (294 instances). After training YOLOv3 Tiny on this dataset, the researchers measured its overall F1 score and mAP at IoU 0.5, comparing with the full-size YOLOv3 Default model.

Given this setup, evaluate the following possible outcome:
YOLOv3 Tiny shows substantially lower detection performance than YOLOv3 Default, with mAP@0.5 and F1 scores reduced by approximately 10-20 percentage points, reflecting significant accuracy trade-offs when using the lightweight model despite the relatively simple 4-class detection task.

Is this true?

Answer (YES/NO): NO